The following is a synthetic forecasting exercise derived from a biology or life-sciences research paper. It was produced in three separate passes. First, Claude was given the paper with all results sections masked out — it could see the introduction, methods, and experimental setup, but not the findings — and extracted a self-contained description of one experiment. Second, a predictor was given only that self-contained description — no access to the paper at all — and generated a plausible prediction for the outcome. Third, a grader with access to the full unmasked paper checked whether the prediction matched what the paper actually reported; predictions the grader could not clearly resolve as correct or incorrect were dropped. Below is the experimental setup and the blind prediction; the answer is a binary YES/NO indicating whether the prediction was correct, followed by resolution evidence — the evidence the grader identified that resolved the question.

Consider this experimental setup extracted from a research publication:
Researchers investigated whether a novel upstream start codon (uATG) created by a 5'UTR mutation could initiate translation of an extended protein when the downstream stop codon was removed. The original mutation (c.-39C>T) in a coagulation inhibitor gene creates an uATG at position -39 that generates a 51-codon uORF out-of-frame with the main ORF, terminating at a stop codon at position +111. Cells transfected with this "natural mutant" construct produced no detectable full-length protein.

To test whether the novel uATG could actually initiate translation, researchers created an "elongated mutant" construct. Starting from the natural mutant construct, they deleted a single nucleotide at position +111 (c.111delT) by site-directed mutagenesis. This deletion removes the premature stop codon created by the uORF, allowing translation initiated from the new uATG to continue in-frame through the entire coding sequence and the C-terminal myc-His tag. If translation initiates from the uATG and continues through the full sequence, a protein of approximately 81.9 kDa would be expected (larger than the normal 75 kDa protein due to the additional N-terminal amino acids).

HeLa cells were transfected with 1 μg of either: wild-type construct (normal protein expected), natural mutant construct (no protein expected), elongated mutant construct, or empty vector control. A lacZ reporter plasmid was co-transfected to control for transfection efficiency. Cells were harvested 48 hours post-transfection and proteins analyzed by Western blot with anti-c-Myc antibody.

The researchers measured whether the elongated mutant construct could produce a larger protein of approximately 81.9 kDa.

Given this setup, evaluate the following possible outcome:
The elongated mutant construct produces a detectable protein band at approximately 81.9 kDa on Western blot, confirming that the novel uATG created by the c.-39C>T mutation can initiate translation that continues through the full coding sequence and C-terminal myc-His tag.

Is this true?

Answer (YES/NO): YES